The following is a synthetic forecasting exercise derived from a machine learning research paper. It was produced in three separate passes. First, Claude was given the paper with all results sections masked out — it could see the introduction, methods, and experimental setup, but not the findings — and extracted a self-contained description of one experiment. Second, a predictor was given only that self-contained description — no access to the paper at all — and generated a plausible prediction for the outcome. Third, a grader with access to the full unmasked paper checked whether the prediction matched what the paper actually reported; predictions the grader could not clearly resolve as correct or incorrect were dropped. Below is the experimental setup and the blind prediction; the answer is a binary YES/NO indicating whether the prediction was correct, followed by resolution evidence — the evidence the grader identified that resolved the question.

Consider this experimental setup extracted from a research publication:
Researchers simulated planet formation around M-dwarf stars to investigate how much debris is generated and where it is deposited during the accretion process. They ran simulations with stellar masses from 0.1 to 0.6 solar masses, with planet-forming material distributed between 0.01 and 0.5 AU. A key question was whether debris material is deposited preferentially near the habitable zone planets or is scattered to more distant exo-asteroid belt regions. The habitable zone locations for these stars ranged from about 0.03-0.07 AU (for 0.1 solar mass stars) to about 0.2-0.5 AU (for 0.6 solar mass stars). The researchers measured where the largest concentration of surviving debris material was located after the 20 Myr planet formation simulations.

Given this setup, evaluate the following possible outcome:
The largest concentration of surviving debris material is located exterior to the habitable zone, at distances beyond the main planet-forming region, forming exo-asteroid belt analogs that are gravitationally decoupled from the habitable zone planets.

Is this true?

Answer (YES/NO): YES